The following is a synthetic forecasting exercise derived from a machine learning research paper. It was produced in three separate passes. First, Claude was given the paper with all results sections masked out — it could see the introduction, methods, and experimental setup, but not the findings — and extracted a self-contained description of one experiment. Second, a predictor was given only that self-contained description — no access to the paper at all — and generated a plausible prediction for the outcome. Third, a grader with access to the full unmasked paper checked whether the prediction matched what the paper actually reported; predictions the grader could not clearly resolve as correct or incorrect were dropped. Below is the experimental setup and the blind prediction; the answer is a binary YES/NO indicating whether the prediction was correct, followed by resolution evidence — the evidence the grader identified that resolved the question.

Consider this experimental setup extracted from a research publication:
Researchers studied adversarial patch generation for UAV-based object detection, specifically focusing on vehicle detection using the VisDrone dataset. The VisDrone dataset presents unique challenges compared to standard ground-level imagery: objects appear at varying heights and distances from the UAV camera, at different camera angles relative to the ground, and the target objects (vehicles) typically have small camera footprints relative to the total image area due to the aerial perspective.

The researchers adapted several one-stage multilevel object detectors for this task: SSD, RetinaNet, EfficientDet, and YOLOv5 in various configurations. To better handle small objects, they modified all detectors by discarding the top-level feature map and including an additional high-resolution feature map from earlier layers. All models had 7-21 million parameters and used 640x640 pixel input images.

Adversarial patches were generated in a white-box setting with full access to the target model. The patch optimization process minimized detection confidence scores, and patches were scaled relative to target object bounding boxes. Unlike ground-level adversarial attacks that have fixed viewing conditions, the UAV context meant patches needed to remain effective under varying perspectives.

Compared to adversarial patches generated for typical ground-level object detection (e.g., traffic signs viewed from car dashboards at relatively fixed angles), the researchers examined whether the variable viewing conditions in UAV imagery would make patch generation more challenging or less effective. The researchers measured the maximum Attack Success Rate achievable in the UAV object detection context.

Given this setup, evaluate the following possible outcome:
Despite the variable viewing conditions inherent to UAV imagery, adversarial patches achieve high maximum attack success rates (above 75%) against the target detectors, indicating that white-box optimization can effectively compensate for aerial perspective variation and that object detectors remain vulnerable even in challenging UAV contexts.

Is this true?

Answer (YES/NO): YES